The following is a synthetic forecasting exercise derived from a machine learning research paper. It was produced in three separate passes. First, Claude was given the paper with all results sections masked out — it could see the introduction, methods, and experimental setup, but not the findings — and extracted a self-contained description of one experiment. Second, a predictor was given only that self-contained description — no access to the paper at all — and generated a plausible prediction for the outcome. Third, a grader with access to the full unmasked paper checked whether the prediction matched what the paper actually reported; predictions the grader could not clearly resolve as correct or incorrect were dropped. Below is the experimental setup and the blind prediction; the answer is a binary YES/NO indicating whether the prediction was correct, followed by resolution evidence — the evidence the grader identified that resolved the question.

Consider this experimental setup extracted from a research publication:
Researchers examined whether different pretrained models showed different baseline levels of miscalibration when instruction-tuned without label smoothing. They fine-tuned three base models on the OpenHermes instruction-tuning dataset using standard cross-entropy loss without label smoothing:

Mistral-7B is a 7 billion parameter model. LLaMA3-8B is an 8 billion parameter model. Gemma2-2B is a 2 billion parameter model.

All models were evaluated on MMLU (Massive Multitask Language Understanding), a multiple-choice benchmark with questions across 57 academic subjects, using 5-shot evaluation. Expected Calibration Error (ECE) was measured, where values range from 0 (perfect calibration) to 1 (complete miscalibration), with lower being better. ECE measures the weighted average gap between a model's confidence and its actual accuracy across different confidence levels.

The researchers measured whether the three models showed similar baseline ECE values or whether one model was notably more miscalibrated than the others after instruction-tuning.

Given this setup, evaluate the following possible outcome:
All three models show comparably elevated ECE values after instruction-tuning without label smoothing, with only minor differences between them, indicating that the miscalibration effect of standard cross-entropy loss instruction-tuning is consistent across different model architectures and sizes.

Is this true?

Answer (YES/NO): NO